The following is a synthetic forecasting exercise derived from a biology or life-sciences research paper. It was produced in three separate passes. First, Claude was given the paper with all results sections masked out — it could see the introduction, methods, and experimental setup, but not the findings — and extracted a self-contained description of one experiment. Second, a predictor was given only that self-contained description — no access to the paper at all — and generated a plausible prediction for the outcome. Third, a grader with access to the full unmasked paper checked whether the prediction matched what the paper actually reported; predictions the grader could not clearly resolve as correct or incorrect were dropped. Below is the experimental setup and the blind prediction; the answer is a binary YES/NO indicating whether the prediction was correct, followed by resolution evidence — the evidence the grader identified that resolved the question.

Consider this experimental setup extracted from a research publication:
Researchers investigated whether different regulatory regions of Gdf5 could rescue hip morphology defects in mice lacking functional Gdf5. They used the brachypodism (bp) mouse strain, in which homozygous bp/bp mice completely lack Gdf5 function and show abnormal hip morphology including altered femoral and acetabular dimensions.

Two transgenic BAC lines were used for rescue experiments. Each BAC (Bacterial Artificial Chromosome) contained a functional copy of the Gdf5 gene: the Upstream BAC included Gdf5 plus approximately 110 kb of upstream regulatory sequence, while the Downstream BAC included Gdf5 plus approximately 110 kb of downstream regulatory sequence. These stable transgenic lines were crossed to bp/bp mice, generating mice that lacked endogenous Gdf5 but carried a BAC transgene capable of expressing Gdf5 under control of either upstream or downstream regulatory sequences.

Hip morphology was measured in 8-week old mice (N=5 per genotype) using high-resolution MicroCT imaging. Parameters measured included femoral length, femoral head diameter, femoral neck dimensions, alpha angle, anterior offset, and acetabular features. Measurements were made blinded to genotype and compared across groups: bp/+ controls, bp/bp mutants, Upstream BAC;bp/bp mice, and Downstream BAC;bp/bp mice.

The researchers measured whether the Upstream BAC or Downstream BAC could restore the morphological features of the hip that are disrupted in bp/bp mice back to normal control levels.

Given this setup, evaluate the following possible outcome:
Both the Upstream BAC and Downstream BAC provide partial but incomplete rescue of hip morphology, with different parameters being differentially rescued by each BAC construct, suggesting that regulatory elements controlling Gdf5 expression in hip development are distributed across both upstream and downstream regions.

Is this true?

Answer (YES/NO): NO